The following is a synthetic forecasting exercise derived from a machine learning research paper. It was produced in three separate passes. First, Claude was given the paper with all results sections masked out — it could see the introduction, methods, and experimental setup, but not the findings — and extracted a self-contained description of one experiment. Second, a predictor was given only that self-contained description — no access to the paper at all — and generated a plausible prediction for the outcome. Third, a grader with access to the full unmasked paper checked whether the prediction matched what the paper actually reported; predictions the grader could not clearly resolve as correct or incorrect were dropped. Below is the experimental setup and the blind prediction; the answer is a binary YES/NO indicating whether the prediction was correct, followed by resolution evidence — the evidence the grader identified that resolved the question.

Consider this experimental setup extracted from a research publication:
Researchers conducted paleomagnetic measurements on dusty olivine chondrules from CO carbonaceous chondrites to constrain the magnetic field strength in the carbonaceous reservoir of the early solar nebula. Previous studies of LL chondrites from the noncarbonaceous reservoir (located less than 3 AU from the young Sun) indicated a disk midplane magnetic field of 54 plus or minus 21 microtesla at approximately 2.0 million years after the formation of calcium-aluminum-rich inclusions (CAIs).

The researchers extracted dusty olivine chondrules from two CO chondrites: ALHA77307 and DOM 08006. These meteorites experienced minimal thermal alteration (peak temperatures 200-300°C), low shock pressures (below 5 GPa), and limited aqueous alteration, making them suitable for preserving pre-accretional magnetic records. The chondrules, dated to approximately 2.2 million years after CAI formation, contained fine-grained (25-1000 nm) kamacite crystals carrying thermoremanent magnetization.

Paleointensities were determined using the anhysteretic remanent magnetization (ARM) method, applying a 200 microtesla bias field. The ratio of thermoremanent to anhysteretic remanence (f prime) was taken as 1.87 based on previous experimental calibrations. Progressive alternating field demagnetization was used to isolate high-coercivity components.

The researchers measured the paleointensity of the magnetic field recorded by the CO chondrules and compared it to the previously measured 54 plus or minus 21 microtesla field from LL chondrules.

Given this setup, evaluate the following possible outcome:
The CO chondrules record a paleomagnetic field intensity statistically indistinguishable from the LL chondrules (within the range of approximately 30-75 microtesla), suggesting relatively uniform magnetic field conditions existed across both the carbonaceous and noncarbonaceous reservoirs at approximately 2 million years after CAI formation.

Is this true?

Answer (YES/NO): NO